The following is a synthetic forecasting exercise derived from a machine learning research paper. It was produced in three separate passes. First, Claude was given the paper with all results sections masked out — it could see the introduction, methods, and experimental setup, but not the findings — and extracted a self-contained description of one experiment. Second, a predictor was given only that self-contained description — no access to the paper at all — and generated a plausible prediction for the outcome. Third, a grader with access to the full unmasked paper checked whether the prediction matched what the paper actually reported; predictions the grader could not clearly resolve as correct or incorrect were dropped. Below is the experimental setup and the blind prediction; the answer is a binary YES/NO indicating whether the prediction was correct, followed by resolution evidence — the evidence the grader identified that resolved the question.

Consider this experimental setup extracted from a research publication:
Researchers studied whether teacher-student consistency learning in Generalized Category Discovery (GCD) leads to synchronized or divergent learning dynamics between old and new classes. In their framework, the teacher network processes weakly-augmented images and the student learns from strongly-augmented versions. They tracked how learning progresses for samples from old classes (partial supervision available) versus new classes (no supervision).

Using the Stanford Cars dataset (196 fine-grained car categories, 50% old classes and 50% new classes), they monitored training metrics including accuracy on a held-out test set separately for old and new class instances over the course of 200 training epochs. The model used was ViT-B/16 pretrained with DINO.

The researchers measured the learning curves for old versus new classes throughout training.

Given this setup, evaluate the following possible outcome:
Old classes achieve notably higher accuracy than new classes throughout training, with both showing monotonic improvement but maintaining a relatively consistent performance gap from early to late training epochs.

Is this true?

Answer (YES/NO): NO